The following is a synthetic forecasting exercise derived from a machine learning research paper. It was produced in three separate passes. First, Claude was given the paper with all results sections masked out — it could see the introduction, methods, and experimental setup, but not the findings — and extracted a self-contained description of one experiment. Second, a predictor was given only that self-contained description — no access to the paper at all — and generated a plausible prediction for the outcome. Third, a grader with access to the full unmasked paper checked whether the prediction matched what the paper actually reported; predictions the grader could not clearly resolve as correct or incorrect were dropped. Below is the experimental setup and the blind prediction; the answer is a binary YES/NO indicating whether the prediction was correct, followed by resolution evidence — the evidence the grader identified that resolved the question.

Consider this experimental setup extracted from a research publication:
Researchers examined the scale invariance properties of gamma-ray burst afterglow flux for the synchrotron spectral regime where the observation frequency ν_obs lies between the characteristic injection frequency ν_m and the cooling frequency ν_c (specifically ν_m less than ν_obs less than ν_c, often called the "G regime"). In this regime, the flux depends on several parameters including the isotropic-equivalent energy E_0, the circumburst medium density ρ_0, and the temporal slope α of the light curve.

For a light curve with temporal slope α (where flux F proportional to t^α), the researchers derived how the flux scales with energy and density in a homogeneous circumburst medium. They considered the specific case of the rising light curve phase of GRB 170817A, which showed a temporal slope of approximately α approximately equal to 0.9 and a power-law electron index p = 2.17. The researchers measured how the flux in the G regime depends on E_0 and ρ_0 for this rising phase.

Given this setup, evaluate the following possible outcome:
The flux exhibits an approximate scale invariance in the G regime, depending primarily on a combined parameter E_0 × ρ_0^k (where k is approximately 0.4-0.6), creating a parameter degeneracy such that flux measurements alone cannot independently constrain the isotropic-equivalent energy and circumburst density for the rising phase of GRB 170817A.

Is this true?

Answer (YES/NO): NO